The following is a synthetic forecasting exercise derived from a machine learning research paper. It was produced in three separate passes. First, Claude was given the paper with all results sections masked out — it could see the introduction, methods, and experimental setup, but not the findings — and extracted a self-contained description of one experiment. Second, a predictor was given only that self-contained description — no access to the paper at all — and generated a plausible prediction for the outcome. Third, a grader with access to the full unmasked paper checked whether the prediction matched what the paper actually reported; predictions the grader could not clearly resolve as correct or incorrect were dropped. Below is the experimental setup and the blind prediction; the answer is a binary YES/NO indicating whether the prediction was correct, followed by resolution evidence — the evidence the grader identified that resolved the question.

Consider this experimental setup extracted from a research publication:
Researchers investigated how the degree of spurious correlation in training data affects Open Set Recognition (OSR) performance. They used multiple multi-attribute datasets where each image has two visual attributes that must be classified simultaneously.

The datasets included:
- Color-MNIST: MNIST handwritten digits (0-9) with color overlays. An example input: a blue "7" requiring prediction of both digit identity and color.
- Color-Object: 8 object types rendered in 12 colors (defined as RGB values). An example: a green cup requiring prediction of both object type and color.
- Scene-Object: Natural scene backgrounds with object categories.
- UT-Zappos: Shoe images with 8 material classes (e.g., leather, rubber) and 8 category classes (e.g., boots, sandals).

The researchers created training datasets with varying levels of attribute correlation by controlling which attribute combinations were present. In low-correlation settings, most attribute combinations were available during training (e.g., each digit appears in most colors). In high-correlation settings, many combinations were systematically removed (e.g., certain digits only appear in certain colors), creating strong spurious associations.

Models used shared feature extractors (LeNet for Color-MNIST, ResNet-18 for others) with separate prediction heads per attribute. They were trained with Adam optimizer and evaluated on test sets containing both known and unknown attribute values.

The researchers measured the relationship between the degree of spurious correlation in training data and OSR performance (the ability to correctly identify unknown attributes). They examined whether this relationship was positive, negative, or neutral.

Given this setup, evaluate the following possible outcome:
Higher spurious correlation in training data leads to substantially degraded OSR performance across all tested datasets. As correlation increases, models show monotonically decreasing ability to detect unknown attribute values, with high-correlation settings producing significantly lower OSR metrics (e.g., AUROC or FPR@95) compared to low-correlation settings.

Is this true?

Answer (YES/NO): YES